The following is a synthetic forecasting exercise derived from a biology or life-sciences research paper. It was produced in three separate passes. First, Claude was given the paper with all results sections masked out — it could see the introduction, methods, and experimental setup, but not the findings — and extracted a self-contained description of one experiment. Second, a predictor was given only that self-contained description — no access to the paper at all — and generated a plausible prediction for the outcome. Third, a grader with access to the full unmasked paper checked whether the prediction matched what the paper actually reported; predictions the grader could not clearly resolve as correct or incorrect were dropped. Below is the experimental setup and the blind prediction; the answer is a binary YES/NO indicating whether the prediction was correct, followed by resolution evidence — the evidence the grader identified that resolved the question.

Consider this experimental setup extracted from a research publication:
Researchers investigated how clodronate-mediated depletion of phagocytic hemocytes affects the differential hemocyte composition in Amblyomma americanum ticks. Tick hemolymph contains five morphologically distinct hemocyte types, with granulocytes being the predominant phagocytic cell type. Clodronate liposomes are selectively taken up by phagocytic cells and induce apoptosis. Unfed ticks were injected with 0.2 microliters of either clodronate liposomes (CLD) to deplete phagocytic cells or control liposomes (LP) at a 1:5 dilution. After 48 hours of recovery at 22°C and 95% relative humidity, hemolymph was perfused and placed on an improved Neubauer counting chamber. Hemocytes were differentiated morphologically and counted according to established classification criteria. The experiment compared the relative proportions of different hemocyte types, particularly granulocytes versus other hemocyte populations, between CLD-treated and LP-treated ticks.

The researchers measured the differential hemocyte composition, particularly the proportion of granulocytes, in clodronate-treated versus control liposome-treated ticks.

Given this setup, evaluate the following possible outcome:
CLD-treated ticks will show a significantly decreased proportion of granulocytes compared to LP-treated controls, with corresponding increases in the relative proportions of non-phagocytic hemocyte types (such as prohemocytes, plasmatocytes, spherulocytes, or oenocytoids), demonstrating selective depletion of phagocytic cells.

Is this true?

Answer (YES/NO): NO